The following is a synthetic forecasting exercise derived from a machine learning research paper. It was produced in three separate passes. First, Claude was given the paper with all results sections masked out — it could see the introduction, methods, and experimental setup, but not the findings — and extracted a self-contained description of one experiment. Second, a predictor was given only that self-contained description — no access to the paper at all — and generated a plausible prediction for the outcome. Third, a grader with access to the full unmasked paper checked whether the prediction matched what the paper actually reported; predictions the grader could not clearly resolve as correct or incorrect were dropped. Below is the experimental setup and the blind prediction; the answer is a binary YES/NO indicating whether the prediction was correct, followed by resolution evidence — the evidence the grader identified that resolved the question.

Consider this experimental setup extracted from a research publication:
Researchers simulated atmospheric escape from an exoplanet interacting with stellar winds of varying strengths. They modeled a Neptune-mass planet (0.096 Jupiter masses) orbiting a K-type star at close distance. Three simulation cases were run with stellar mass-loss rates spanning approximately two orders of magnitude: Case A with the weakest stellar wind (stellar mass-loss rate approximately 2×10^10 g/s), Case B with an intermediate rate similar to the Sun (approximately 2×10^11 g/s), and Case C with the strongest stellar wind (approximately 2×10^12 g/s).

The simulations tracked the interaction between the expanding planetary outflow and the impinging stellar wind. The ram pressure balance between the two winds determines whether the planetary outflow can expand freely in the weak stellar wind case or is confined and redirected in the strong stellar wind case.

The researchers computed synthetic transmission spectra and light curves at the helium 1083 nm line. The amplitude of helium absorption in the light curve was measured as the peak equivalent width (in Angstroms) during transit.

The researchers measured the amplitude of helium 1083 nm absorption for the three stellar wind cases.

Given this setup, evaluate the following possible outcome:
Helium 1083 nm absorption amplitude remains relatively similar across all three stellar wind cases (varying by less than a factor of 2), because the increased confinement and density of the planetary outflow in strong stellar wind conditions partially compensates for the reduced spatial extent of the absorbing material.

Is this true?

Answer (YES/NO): NO